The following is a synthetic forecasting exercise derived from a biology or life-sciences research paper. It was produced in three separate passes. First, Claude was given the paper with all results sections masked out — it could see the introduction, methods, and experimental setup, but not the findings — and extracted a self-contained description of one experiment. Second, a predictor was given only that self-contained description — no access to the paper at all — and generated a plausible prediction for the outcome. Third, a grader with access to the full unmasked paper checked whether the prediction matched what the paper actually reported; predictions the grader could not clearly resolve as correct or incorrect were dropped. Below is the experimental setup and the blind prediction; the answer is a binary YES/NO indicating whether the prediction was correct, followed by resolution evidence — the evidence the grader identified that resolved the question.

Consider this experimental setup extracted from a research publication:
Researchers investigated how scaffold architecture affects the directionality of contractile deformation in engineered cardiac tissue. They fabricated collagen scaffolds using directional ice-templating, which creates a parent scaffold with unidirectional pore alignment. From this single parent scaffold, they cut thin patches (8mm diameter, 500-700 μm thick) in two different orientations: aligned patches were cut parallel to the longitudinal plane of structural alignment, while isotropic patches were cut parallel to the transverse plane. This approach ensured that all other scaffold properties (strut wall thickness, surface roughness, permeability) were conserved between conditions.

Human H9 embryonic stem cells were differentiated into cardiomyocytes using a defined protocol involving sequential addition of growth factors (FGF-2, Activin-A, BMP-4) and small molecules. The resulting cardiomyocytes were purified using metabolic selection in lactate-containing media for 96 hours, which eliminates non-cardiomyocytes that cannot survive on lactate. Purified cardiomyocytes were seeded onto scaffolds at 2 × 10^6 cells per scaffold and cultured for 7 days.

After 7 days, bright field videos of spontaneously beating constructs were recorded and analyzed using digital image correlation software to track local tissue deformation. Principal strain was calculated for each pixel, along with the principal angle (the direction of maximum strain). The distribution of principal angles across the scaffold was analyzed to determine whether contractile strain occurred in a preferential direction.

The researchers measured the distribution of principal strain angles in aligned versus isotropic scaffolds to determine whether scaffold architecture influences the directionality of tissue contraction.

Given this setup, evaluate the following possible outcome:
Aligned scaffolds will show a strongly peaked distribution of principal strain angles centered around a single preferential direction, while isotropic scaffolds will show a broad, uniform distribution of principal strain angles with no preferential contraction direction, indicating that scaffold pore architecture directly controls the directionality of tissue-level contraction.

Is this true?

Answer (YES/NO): YES